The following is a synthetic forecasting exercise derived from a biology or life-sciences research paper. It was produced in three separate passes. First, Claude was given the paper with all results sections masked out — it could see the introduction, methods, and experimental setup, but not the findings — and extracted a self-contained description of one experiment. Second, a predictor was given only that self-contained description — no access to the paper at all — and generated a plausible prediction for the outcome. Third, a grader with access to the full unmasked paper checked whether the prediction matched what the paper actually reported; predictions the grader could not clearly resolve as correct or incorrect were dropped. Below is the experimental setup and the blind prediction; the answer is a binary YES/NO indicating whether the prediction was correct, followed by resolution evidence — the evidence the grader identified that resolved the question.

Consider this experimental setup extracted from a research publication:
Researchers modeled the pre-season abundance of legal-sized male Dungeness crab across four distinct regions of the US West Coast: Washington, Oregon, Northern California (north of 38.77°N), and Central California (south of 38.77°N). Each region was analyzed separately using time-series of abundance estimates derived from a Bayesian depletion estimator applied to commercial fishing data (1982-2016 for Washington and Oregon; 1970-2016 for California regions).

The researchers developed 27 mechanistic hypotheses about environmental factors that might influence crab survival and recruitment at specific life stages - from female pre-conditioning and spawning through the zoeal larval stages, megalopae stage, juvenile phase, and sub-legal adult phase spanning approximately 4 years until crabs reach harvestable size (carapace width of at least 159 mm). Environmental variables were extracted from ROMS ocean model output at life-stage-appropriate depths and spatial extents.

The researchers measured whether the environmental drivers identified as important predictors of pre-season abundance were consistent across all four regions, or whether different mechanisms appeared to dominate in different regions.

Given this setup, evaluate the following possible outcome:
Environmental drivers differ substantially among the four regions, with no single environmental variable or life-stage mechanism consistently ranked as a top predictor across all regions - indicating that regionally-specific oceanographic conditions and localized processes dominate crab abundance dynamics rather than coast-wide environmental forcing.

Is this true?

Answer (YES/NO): YES